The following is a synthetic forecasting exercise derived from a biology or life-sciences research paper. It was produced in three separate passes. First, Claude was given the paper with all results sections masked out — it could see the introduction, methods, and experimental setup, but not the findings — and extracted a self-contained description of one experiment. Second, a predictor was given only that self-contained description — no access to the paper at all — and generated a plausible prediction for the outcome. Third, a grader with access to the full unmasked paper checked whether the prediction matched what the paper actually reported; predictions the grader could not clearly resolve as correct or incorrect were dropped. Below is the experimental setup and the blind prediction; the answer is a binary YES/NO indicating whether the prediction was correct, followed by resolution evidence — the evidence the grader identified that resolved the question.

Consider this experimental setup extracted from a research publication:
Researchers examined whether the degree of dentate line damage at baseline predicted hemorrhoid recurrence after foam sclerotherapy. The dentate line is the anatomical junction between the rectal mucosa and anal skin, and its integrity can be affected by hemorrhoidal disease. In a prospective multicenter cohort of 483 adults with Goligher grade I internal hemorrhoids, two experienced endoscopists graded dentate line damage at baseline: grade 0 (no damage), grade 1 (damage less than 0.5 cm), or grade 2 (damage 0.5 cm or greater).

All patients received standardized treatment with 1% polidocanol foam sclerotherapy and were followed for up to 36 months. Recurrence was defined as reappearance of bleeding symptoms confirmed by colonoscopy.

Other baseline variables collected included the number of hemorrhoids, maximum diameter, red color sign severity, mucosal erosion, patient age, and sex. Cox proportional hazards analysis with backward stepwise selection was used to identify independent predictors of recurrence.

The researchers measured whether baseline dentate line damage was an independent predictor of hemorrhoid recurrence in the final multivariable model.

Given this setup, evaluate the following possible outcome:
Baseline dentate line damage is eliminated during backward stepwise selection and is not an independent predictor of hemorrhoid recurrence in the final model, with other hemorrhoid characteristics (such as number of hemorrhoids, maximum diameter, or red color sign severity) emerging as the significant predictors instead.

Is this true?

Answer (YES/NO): YES